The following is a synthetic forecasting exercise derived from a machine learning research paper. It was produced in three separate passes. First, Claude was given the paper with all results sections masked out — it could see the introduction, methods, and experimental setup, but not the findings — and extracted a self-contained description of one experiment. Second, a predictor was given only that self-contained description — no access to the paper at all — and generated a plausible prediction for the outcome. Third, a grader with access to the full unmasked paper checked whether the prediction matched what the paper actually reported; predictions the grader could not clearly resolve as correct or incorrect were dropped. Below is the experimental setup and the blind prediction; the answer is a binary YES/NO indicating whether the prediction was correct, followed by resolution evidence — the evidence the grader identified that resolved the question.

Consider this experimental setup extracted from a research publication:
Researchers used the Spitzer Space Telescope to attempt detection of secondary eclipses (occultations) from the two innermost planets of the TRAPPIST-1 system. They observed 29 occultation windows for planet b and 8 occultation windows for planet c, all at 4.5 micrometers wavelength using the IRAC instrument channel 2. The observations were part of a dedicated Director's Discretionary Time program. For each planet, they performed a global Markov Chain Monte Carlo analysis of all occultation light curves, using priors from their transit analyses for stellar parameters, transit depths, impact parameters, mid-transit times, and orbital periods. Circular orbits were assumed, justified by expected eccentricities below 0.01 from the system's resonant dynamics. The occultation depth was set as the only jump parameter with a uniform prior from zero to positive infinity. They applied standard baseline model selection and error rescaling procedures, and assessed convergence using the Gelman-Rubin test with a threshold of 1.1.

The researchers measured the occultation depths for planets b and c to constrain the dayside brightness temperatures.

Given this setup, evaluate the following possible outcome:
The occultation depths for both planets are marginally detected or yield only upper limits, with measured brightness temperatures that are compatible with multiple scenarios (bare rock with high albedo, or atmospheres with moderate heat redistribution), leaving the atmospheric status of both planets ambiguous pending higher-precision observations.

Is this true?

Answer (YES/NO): YES